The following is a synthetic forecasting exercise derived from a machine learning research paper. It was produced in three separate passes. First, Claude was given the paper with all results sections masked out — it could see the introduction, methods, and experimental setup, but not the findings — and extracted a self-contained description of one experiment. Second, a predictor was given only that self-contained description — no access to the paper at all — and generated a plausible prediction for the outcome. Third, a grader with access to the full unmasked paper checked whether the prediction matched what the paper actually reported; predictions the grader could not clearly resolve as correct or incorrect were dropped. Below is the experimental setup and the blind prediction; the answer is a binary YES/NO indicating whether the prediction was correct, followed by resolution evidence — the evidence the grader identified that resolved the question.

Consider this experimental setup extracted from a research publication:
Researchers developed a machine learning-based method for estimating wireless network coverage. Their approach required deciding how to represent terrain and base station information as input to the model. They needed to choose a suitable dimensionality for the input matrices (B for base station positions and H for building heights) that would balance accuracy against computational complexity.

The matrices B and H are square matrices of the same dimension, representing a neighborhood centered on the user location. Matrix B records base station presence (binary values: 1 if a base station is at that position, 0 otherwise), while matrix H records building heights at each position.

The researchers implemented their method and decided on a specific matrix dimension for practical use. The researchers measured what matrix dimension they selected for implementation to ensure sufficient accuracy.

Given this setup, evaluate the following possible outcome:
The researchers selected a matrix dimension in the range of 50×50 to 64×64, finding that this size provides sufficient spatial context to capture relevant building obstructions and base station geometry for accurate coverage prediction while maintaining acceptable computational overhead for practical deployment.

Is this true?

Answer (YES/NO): NO